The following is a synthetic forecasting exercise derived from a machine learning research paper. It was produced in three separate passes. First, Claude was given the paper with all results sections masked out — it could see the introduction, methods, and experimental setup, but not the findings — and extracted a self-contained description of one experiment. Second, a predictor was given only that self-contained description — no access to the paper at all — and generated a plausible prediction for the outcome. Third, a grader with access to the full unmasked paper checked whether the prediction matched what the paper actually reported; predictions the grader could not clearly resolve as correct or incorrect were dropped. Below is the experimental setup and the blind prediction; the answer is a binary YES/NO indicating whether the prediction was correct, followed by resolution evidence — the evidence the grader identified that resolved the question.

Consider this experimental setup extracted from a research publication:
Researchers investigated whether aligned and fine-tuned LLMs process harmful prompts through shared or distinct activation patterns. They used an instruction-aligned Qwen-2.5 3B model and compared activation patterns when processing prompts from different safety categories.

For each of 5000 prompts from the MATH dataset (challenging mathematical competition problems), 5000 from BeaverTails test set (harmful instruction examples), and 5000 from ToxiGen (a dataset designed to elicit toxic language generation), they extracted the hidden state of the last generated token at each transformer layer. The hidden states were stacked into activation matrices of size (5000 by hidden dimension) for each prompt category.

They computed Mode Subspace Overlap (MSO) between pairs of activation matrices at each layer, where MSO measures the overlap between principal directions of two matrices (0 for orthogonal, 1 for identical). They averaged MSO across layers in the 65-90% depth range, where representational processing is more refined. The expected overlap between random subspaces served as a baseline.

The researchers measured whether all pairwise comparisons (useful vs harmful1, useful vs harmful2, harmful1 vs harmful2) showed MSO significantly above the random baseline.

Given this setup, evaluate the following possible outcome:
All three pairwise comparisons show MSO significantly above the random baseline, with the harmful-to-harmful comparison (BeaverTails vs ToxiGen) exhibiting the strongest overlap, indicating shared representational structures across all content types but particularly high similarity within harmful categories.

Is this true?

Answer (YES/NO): NO